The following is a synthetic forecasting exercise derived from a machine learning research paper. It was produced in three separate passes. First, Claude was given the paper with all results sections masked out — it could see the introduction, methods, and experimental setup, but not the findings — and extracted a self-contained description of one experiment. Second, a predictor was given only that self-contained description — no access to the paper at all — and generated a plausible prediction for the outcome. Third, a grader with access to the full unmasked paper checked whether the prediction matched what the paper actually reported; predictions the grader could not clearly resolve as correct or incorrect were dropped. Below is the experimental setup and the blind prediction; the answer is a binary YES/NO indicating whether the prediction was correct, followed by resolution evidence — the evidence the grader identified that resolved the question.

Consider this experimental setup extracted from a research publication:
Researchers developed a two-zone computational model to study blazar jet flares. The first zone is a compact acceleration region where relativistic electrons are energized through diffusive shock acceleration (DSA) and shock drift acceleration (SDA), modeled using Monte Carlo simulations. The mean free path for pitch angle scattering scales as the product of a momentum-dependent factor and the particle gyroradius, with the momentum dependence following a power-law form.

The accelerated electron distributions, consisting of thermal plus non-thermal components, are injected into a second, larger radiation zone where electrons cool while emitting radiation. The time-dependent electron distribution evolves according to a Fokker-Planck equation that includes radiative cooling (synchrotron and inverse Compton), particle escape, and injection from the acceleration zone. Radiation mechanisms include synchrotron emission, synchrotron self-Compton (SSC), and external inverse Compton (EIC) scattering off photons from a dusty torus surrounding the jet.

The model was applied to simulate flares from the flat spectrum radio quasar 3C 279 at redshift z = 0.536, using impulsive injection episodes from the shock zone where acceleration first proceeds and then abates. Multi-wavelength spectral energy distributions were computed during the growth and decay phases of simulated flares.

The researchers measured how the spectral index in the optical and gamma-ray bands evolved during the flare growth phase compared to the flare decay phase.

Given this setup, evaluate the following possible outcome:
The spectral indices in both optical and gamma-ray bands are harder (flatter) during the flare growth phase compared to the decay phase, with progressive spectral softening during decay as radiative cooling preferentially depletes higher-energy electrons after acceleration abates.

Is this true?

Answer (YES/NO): YES